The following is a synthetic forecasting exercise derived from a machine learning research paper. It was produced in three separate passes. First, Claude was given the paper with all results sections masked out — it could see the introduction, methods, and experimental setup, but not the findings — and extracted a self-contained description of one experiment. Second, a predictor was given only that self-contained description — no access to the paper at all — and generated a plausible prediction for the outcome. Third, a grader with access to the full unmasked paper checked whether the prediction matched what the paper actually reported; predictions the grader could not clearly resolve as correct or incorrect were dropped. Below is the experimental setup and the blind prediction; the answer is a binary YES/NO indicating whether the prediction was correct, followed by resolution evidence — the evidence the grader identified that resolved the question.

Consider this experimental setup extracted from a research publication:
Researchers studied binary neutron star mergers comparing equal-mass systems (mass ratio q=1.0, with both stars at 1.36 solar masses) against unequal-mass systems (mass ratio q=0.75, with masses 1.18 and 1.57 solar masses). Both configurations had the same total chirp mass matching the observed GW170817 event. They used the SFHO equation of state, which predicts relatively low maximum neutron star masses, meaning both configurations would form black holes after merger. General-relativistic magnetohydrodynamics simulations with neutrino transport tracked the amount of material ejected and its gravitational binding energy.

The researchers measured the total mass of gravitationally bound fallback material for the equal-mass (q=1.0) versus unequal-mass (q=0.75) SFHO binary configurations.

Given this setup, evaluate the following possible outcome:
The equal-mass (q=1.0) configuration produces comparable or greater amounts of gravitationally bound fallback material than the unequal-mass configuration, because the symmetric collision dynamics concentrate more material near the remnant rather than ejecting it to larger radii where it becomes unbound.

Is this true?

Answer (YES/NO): NO